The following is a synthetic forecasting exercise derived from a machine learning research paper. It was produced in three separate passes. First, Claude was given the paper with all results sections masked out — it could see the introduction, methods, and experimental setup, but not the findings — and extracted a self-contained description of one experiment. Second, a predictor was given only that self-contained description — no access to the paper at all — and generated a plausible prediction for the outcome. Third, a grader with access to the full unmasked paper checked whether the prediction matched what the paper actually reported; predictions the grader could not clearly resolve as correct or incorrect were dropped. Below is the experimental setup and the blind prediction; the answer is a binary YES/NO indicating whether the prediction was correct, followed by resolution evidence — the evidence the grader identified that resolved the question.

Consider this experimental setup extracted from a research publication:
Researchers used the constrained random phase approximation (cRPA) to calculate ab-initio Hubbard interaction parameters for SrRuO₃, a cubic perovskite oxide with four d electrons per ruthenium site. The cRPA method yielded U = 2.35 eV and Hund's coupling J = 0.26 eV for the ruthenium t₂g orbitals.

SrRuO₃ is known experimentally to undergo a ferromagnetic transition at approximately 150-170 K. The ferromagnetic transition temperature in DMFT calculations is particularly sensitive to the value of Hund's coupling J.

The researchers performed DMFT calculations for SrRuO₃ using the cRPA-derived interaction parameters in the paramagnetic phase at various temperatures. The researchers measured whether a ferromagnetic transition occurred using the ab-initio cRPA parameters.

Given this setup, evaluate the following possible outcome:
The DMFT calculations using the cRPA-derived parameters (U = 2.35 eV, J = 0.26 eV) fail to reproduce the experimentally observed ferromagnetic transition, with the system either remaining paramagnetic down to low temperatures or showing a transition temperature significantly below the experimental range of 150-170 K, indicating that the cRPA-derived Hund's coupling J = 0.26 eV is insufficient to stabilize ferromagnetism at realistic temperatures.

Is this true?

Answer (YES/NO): YES